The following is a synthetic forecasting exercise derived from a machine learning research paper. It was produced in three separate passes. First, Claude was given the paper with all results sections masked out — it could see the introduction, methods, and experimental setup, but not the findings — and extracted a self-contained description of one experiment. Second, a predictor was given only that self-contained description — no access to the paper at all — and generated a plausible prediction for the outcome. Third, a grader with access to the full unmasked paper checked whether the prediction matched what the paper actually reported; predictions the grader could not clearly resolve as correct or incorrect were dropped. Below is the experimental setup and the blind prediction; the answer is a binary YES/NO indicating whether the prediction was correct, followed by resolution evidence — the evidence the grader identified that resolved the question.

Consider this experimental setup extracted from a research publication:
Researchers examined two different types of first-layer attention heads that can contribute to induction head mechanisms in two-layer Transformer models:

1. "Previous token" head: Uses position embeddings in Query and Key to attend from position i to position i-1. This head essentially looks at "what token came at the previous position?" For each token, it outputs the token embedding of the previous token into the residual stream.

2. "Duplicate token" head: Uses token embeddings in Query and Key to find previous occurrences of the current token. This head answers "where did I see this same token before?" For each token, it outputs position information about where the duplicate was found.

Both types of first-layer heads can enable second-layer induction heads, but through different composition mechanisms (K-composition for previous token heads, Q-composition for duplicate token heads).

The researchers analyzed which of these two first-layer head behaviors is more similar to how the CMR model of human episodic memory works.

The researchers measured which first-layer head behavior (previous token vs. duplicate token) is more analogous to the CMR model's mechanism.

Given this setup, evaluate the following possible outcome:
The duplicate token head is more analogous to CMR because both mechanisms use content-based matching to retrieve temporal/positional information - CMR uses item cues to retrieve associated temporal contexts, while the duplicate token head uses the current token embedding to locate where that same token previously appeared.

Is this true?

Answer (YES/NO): YES